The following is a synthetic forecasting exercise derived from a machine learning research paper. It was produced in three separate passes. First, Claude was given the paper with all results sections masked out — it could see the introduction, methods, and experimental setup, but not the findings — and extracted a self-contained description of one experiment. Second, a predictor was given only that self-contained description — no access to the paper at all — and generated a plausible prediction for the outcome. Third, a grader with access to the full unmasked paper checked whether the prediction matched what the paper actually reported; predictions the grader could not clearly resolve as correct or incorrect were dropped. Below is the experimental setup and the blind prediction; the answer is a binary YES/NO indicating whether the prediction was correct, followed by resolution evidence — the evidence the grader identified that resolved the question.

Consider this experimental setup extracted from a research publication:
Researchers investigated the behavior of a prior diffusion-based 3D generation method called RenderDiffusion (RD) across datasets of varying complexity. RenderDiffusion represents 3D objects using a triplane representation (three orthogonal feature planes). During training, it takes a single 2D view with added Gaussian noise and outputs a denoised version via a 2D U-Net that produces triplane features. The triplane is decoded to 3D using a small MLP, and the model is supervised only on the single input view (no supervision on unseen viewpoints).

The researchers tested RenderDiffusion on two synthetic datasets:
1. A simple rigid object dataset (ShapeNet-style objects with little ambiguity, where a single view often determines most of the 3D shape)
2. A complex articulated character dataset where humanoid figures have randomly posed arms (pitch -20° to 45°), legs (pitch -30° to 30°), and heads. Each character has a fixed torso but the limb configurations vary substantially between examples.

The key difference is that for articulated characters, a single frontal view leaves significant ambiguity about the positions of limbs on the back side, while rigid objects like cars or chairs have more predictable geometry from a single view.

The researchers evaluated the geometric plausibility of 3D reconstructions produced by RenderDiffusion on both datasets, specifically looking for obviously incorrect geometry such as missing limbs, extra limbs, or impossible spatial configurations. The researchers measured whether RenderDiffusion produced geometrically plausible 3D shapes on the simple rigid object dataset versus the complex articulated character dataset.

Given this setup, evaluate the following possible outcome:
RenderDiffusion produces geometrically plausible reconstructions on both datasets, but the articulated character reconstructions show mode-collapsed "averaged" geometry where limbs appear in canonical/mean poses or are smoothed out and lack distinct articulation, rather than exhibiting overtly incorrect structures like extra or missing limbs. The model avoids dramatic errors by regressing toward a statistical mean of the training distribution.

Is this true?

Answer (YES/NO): NO